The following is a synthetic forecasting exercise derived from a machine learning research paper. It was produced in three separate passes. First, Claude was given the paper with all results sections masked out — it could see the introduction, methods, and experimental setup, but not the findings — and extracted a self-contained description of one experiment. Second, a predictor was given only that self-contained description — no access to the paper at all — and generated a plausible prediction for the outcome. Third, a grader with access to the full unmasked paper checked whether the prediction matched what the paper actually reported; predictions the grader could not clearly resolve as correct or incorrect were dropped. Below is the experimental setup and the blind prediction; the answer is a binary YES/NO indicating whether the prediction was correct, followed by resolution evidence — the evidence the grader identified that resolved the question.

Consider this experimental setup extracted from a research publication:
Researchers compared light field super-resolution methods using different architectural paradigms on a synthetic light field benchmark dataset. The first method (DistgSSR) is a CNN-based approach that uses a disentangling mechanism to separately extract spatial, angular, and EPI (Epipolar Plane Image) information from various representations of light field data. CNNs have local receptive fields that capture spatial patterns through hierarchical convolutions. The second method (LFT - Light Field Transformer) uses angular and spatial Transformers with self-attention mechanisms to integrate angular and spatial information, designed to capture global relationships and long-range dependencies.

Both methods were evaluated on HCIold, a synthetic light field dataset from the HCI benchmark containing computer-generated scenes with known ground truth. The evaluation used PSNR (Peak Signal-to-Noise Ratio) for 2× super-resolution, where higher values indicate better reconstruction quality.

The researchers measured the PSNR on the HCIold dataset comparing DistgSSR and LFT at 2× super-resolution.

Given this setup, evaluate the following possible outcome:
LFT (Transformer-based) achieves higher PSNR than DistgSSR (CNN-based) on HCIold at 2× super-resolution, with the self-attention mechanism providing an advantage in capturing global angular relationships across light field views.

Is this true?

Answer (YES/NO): NO